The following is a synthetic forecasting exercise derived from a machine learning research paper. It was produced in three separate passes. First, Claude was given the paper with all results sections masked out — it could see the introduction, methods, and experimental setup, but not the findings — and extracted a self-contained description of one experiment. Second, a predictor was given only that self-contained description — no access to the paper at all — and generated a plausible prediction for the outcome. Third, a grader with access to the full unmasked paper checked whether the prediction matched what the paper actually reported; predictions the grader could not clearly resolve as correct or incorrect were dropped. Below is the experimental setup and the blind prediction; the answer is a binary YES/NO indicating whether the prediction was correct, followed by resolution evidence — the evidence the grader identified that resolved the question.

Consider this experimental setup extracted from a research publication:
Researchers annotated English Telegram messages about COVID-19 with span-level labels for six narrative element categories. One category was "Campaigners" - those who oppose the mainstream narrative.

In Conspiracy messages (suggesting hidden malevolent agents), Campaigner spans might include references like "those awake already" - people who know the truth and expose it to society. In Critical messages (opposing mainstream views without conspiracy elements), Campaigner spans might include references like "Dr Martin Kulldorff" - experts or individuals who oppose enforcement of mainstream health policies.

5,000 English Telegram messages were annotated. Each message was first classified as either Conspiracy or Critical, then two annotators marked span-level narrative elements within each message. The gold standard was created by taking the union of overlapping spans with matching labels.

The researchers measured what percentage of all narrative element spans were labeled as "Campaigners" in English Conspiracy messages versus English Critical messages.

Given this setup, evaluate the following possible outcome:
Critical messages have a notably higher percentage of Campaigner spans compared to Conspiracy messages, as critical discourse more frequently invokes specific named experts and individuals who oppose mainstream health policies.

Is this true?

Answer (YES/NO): NO